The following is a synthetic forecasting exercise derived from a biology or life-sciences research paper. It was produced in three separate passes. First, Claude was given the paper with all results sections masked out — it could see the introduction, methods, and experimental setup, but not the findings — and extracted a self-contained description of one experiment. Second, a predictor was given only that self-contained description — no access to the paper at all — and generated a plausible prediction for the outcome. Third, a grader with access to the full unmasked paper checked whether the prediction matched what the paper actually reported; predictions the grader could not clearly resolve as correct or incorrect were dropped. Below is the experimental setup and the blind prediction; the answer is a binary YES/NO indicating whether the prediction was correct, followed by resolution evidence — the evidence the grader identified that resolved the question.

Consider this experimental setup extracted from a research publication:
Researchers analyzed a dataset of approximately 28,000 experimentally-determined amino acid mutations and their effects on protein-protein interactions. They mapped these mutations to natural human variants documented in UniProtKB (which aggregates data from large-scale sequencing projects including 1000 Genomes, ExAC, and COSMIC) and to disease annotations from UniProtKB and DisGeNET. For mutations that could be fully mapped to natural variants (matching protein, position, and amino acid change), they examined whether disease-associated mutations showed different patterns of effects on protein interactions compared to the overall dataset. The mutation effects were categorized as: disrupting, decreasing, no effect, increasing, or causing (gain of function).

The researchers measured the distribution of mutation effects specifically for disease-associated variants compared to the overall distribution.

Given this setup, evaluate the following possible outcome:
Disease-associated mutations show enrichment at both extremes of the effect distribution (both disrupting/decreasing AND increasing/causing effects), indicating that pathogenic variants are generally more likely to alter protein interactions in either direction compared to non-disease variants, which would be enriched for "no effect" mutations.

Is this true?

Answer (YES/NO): NO